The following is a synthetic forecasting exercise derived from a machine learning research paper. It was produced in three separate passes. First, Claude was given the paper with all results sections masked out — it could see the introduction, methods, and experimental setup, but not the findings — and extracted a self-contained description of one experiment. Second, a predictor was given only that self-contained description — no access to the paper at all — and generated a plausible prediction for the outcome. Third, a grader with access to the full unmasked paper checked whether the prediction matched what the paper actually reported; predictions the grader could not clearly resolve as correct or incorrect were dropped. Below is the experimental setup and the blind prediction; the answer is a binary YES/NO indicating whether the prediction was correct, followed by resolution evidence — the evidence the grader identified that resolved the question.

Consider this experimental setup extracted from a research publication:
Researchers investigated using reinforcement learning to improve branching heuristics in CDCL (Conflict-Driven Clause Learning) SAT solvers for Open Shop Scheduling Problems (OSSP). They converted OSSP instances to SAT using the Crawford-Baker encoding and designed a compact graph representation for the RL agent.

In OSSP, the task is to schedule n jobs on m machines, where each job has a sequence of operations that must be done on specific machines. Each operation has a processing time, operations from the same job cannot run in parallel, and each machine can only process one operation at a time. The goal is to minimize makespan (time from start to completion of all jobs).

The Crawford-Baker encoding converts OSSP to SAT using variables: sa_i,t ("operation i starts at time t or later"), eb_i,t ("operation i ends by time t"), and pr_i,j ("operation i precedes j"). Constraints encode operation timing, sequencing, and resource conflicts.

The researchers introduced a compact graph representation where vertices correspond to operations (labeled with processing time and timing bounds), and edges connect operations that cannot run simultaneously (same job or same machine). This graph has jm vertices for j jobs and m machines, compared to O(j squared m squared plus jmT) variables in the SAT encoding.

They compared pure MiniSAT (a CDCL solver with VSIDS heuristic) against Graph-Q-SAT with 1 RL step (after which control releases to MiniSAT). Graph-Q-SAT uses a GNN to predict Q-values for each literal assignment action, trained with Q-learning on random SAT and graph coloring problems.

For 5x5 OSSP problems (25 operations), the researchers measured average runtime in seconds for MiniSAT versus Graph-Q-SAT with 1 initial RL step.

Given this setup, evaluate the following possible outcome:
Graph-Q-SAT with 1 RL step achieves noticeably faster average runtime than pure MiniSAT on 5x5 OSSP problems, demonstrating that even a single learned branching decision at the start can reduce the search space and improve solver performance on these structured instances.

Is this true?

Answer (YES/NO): NO